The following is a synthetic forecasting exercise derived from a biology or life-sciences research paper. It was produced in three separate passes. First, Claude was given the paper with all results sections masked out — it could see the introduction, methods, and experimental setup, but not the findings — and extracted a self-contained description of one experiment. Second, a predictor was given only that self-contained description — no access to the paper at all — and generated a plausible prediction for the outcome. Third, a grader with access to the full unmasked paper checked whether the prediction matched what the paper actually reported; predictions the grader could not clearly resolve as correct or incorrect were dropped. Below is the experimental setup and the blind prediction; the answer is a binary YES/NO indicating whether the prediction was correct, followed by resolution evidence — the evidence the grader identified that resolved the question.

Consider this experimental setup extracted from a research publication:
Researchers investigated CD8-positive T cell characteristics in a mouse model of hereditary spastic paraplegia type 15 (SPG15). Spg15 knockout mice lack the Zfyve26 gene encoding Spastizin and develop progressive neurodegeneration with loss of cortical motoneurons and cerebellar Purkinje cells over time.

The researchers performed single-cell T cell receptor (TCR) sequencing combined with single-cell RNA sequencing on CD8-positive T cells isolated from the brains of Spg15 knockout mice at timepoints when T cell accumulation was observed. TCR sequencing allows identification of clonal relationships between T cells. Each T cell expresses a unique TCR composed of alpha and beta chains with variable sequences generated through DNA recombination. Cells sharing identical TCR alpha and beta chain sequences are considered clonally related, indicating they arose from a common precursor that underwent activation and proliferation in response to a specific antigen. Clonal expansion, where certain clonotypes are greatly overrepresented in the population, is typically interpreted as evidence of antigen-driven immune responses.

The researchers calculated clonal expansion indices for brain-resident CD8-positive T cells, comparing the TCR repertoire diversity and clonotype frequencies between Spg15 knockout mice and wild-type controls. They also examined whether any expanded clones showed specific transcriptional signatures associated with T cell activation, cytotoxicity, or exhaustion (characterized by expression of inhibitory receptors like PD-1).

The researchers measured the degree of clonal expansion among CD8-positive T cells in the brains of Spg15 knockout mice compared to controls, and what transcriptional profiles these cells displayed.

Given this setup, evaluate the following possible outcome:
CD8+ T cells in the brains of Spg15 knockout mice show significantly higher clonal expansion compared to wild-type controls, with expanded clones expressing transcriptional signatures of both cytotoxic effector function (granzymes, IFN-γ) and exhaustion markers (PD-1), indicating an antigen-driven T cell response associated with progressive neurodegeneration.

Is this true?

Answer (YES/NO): YES